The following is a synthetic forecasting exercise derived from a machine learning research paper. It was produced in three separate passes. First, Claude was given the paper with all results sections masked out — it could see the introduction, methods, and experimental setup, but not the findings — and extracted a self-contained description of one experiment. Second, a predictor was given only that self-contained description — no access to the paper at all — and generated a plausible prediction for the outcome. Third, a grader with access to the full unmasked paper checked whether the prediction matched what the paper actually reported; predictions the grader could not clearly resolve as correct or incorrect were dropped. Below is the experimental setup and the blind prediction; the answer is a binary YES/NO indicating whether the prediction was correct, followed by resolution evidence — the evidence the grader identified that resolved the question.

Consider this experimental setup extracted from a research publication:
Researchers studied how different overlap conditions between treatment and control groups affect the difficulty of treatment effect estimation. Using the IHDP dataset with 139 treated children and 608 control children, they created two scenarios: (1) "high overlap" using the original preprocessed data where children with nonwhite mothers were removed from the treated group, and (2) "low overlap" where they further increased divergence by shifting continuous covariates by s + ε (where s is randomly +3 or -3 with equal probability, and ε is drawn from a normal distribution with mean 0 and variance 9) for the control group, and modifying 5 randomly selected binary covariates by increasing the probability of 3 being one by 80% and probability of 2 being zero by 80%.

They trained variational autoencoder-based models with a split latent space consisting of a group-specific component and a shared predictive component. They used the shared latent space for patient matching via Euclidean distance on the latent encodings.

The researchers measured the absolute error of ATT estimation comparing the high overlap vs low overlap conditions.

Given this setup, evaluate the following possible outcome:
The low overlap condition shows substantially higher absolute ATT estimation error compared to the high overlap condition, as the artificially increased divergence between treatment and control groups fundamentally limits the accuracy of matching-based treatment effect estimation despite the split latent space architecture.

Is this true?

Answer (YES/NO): NO